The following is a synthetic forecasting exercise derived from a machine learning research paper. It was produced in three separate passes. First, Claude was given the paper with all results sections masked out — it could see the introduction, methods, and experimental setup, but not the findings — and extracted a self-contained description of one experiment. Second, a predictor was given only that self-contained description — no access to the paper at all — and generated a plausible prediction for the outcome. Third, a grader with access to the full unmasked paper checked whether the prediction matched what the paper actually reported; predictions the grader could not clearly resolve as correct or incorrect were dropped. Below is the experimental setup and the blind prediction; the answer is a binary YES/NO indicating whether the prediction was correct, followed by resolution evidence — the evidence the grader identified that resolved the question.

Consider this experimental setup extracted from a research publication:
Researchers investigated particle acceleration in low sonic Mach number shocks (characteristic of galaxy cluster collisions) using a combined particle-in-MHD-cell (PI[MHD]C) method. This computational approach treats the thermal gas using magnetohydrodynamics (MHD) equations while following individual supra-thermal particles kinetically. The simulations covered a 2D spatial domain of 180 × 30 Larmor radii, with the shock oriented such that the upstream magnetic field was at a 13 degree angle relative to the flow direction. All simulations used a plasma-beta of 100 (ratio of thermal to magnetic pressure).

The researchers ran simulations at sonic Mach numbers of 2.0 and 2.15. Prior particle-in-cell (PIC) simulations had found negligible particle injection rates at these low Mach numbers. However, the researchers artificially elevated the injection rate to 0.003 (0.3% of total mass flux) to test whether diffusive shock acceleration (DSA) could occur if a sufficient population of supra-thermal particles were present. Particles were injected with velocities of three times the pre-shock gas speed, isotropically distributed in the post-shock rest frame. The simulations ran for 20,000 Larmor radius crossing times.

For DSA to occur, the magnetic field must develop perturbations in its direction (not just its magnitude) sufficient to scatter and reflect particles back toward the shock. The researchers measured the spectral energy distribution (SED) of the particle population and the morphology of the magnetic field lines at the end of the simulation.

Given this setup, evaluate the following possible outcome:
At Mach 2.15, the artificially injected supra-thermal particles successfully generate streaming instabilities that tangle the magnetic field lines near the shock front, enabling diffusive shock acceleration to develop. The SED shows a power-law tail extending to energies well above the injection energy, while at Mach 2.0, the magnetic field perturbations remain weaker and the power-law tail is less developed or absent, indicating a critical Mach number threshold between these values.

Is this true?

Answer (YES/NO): NO